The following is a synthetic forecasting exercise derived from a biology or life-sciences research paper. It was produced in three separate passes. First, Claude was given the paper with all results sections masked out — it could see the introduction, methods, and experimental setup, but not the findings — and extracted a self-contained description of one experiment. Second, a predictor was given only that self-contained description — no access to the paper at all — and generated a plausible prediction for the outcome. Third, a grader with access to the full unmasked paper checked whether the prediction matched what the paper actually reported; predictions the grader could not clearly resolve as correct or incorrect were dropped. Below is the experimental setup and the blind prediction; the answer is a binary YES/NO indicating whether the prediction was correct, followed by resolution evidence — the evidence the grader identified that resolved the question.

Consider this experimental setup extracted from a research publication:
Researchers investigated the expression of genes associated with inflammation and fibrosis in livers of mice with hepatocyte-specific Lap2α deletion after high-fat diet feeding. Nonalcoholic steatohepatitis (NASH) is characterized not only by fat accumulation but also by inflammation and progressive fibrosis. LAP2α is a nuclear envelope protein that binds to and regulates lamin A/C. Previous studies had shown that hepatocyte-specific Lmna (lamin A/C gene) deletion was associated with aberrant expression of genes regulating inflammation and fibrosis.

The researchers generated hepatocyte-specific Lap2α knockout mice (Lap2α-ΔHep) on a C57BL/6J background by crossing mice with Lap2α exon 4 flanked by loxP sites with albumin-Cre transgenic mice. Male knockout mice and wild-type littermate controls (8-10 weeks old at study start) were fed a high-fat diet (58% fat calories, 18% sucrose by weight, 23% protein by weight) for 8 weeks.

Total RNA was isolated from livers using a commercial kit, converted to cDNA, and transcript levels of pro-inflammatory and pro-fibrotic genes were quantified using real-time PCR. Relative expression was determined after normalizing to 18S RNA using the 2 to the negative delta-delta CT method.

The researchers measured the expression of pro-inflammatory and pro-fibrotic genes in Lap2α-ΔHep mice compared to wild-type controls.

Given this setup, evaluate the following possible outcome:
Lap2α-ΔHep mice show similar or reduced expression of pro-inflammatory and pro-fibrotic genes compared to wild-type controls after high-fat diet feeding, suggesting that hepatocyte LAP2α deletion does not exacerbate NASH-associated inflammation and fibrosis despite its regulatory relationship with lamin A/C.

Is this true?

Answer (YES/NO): YES